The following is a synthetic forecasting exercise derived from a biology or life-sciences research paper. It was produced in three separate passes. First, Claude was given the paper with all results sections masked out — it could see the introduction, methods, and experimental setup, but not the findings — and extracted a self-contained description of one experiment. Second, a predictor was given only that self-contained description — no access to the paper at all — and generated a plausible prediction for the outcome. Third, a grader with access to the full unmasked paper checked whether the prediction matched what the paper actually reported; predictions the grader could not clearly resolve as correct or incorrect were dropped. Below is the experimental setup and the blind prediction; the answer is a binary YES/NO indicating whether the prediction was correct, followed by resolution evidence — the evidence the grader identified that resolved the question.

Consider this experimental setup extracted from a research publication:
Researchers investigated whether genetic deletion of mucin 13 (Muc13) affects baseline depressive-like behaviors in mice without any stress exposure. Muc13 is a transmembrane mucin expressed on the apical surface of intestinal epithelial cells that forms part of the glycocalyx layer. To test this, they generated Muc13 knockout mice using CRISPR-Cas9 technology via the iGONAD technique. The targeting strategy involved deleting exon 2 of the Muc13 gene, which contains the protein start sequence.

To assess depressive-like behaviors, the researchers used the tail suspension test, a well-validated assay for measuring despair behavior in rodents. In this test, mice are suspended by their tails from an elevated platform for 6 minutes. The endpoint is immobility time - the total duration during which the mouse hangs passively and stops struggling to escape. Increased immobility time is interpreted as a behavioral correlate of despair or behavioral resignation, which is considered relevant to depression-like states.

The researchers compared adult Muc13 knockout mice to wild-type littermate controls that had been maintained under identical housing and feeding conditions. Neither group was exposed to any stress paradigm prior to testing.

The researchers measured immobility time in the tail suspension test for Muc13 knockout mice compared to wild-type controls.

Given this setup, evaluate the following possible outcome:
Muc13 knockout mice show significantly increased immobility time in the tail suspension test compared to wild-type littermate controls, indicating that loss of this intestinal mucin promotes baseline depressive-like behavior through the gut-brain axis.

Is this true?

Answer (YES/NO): YES